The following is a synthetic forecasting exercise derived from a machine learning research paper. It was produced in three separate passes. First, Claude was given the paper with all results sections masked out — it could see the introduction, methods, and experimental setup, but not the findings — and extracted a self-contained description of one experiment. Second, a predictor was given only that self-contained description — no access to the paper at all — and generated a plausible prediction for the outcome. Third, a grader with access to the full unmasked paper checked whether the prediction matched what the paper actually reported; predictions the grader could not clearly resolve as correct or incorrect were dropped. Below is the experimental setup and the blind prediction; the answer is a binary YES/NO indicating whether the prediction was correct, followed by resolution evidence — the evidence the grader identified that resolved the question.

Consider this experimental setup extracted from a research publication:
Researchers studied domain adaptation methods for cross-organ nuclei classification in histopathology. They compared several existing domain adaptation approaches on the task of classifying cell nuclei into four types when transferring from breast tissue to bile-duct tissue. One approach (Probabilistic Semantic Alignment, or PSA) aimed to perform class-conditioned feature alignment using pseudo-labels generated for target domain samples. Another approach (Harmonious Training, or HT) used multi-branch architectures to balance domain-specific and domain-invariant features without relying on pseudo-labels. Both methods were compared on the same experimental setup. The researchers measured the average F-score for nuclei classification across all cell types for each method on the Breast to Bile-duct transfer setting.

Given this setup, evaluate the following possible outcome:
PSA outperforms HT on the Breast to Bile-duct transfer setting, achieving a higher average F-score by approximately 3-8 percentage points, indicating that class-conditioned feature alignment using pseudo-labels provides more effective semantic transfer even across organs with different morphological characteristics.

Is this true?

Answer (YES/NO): NO